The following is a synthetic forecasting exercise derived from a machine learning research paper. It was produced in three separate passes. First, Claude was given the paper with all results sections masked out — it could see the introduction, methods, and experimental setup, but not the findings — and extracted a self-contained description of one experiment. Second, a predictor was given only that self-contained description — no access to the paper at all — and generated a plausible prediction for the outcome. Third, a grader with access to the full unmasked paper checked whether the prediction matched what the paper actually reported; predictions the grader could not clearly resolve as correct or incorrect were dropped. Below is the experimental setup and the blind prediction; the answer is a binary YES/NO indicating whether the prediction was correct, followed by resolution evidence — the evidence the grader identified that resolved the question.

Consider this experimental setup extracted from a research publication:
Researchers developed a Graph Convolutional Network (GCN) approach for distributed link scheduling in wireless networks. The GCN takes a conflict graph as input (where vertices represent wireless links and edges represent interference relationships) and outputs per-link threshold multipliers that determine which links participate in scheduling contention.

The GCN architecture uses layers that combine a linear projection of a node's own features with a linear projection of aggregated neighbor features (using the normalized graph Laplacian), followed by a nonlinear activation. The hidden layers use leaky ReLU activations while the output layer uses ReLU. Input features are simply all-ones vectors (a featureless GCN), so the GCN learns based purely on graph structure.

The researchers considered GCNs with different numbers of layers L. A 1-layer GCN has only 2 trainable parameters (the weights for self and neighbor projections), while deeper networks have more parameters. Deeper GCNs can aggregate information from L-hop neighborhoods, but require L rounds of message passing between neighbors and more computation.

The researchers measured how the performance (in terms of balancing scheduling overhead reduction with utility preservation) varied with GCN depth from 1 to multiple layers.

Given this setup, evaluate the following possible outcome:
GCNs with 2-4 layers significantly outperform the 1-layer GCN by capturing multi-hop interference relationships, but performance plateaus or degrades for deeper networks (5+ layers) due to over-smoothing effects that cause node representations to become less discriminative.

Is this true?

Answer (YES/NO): NO